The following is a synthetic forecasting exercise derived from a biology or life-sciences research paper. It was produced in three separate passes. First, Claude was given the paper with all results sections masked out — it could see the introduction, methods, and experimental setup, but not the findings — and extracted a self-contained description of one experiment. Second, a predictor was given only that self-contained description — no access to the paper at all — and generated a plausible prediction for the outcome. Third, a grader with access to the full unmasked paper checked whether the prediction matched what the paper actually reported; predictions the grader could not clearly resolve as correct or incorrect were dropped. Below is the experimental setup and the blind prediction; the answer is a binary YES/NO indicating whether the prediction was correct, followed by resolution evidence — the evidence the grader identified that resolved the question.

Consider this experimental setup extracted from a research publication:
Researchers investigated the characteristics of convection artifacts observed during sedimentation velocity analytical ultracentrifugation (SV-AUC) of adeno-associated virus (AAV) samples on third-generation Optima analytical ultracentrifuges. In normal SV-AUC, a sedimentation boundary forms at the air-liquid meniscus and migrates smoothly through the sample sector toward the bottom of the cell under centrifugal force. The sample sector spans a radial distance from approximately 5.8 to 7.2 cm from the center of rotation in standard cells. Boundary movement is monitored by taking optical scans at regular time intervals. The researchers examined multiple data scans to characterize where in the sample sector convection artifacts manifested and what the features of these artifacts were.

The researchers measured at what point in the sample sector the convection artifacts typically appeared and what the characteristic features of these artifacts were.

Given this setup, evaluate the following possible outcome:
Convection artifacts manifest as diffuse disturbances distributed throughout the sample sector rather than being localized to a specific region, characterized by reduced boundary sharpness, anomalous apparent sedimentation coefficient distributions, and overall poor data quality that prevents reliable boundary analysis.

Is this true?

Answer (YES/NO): NO